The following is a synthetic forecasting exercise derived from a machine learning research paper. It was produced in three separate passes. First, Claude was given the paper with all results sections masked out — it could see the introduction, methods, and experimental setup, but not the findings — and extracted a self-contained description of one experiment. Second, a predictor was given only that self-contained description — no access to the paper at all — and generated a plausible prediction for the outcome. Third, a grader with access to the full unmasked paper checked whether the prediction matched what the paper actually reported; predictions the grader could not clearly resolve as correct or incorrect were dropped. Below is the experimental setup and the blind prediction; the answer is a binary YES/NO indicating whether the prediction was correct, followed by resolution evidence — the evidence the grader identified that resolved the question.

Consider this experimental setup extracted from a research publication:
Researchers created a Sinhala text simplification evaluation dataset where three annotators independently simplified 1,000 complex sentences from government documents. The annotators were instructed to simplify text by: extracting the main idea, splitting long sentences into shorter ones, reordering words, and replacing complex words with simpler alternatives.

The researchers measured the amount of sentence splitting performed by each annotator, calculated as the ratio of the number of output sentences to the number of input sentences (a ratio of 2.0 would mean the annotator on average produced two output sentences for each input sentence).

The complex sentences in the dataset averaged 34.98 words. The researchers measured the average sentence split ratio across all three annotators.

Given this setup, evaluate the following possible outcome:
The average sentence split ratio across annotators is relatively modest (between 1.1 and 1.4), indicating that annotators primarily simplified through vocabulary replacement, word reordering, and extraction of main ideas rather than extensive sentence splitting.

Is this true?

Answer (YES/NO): NO